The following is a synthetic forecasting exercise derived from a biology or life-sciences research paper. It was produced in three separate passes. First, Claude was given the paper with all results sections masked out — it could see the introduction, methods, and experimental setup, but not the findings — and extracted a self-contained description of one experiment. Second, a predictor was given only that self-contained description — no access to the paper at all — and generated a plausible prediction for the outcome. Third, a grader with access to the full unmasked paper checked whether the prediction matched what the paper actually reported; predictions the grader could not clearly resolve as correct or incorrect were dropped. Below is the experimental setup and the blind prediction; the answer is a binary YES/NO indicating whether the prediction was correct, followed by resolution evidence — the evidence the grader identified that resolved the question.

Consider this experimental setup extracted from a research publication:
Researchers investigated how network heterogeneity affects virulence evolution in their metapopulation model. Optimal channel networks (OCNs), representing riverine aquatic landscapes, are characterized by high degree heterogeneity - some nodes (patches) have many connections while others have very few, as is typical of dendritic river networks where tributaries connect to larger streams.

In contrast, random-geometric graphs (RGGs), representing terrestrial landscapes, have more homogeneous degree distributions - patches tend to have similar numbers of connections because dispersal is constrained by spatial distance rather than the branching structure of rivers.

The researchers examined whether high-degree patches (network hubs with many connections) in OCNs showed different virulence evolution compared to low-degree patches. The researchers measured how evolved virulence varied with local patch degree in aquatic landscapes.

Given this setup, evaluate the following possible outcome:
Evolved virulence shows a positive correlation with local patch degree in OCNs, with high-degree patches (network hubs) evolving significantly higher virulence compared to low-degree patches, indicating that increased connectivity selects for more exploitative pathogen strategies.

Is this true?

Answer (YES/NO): NO